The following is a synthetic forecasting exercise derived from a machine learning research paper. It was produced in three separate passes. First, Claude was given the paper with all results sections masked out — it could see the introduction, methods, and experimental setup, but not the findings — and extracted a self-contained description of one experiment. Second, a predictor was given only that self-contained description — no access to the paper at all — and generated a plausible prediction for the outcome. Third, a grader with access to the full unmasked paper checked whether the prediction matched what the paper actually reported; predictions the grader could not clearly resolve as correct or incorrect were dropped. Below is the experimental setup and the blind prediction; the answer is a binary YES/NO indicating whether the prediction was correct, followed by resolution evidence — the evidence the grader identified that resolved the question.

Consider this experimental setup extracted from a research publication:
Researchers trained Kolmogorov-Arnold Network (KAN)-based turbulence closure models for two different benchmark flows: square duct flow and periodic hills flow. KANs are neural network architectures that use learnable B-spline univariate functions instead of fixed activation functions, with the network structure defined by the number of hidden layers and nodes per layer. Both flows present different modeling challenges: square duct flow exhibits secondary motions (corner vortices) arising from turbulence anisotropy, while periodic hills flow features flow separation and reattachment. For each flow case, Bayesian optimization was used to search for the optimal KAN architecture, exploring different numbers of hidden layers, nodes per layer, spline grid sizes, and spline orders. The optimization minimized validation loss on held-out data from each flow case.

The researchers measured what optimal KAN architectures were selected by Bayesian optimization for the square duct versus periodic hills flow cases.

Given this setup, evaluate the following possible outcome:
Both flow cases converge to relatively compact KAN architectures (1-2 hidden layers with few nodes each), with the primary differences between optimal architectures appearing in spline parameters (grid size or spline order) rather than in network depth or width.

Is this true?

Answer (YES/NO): NO